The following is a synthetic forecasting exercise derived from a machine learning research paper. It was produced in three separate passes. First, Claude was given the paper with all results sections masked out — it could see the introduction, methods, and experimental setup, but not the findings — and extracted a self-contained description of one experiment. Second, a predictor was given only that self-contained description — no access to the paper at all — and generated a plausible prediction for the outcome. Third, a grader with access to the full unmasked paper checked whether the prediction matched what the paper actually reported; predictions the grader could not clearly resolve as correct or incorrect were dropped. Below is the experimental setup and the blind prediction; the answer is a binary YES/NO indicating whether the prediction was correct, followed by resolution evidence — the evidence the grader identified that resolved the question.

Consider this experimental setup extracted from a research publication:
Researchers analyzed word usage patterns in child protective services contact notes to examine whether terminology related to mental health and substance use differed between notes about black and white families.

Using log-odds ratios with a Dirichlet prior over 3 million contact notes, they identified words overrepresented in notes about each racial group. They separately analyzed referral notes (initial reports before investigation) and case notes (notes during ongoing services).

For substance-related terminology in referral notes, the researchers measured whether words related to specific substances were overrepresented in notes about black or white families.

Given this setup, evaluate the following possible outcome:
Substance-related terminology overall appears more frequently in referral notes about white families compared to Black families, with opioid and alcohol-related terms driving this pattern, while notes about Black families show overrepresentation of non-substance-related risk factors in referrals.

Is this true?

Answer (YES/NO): NO